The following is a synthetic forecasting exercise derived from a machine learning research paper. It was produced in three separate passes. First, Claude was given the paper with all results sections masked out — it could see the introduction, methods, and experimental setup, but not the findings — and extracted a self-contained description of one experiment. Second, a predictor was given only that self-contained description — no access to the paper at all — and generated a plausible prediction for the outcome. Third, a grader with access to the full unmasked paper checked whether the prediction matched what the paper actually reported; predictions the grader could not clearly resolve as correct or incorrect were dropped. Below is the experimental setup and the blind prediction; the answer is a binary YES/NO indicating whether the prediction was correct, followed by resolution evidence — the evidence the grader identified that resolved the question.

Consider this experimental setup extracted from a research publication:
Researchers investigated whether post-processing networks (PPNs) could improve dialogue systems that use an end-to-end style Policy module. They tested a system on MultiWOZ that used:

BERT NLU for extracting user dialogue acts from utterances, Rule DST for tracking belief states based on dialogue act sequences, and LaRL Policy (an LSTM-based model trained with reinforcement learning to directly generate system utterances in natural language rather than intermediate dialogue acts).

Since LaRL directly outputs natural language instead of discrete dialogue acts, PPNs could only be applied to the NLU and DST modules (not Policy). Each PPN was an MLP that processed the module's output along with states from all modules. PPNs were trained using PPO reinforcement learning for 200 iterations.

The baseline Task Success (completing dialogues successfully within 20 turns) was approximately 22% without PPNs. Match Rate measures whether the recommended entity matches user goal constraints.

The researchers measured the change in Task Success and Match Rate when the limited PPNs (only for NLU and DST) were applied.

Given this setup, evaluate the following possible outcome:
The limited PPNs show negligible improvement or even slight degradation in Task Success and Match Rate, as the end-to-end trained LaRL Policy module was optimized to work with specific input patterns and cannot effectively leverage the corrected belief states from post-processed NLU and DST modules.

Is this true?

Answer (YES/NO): NO